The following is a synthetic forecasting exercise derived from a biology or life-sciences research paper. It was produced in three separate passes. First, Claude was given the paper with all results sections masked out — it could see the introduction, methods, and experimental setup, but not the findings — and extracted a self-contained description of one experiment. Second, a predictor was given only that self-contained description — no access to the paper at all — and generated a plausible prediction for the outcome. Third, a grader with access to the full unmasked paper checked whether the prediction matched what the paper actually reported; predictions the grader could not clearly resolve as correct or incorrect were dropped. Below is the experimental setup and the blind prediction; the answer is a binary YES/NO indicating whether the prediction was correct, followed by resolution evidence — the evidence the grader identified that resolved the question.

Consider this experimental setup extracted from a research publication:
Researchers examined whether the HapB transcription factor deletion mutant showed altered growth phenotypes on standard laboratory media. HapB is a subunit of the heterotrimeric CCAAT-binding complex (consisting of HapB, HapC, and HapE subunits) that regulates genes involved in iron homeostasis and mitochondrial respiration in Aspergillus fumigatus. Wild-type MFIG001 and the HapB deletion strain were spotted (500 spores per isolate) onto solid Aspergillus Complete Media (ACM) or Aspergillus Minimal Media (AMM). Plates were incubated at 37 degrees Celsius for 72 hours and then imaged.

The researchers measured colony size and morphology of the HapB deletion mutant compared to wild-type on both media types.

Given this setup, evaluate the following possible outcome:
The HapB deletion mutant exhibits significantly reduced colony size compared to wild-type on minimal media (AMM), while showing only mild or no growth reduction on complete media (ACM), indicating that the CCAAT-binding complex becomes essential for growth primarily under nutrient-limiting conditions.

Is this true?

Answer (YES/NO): NO